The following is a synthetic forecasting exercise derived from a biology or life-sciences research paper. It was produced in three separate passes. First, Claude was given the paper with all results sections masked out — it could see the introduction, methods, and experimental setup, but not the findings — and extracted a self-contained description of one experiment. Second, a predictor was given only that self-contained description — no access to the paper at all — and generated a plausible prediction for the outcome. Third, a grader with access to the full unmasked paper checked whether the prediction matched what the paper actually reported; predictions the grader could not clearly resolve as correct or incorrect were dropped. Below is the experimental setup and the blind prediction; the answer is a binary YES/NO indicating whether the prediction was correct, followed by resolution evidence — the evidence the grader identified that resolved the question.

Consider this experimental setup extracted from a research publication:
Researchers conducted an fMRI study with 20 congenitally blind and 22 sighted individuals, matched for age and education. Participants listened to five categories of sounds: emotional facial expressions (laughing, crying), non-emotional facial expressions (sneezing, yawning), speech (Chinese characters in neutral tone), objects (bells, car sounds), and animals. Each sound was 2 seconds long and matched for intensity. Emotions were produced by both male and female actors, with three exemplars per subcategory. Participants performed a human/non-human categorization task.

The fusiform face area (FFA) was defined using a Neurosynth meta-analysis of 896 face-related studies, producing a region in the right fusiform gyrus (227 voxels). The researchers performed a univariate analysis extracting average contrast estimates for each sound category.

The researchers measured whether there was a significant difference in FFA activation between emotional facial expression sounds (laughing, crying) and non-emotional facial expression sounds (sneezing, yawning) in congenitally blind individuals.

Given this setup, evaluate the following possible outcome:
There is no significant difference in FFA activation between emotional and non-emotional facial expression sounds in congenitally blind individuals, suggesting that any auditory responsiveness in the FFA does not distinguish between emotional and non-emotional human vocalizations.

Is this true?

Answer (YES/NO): YES